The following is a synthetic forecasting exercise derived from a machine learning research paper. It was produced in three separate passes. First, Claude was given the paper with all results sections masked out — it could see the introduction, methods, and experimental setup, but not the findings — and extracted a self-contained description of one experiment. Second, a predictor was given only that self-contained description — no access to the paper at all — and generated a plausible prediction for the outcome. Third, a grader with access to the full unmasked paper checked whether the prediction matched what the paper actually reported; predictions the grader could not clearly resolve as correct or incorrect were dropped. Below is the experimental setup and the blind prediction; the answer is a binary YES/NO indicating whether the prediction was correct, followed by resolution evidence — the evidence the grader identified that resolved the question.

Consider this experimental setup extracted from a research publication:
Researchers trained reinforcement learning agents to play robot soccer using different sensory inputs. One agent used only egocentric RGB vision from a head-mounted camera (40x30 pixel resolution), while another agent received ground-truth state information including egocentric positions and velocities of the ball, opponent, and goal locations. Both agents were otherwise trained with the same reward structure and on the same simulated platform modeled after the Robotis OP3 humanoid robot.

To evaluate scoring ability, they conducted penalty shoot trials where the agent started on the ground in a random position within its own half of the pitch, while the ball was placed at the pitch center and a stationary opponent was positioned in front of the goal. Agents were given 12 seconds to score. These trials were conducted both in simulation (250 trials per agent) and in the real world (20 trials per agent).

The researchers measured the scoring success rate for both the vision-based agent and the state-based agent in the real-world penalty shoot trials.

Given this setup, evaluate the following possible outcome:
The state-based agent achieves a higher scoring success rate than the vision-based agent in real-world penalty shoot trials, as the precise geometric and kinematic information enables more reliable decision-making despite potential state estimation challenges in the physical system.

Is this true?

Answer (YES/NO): YES